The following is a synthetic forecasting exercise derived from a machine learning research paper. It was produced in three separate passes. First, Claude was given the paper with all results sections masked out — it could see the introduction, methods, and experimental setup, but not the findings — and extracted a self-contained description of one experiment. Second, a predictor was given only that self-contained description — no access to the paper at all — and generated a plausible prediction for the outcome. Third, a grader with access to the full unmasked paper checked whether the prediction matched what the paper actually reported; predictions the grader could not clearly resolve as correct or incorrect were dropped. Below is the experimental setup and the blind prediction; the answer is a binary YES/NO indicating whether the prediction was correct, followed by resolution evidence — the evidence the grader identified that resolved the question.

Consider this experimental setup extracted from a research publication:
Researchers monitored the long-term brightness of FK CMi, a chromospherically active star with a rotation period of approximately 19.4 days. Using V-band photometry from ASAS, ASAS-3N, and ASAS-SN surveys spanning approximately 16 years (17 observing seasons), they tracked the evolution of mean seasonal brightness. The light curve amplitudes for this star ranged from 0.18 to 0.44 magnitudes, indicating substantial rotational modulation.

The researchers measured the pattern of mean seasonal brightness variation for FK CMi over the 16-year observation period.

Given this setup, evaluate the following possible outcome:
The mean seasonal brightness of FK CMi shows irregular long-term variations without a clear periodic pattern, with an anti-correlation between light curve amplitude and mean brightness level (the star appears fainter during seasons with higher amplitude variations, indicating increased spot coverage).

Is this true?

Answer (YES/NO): NO